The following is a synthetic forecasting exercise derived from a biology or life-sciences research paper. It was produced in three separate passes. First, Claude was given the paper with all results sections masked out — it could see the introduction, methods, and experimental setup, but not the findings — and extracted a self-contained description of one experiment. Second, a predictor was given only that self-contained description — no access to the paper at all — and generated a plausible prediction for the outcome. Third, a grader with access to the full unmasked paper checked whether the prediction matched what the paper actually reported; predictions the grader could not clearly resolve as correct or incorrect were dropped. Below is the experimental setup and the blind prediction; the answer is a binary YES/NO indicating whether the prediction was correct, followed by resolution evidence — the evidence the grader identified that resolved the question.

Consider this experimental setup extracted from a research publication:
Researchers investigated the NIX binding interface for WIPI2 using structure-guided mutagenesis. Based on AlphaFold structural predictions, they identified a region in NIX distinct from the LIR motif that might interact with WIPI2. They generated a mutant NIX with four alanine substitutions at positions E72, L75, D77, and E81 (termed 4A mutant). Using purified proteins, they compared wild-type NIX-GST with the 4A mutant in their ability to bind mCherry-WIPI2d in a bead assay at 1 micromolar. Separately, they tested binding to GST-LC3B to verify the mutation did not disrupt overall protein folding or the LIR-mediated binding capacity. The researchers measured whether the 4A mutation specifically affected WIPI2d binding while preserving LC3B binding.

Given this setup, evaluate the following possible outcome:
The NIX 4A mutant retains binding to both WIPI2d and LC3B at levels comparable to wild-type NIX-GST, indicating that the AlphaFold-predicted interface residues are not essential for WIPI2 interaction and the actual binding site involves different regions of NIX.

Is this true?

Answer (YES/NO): NO